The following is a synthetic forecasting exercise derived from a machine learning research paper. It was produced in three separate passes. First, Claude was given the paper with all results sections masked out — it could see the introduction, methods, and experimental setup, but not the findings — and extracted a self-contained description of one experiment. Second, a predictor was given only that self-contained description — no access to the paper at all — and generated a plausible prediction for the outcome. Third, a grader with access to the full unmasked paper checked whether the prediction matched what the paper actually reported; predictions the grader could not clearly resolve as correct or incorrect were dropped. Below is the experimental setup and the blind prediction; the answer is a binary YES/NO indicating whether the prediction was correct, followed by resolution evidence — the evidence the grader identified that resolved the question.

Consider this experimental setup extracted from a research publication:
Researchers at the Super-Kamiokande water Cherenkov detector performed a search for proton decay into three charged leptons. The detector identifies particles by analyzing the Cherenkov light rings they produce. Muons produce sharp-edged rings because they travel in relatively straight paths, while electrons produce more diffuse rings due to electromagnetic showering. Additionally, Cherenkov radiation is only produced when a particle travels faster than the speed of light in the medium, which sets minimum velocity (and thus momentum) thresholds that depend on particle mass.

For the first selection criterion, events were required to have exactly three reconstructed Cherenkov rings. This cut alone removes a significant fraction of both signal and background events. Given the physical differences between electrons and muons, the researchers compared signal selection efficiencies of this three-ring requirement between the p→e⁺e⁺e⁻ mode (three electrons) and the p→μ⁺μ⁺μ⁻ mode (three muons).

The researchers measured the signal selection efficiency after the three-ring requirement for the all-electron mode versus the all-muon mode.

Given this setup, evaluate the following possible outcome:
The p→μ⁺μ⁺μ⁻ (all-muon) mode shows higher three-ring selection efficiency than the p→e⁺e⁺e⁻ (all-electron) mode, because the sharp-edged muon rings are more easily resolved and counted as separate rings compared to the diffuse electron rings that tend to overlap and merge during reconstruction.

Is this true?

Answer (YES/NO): NO